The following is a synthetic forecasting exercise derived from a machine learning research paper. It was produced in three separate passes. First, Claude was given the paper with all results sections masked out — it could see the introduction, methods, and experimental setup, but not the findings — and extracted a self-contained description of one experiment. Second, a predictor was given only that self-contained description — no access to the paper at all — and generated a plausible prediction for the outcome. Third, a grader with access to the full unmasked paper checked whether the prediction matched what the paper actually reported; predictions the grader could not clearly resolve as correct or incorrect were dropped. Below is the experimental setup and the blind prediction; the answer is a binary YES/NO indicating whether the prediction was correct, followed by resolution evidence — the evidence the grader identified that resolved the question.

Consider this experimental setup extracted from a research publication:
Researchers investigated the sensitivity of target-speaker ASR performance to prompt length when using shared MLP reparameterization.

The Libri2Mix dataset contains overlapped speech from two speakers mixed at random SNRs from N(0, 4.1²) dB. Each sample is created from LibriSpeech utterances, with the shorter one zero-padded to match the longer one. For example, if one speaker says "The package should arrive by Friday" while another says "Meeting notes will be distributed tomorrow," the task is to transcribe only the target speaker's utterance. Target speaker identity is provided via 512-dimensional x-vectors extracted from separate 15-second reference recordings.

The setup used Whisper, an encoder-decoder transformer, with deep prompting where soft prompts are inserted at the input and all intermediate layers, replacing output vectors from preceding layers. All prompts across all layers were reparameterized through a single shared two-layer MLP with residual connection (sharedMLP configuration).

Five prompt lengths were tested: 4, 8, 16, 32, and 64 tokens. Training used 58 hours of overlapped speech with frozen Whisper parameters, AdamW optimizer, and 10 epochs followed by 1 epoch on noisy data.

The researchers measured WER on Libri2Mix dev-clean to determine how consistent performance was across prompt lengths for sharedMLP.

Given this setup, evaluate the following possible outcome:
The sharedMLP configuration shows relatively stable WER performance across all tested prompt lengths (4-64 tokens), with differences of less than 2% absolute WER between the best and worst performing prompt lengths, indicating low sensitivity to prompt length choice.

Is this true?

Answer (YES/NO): YES